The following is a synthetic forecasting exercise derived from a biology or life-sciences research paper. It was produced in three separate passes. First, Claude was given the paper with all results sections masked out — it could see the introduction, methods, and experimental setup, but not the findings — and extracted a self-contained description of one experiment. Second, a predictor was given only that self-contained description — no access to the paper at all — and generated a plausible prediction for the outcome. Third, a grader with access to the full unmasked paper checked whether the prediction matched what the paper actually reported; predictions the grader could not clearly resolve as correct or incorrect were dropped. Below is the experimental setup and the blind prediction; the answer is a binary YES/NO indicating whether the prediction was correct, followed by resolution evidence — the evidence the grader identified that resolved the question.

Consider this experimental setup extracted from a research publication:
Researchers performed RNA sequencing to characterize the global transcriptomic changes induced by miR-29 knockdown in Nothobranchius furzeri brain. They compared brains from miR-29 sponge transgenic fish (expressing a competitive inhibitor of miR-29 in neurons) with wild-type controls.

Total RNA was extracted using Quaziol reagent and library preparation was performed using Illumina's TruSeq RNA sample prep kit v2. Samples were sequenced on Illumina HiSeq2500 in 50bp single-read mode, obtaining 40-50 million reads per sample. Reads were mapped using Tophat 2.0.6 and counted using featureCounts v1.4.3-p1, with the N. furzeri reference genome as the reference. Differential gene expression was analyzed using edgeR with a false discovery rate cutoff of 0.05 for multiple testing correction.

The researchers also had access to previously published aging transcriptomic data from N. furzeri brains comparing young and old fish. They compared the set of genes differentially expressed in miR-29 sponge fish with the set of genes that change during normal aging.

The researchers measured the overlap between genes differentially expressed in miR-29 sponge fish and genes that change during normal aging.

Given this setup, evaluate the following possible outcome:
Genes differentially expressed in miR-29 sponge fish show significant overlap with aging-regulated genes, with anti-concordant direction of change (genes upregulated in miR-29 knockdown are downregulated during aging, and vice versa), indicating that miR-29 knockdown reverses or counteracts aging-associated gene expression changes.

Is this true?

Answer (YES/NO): NO